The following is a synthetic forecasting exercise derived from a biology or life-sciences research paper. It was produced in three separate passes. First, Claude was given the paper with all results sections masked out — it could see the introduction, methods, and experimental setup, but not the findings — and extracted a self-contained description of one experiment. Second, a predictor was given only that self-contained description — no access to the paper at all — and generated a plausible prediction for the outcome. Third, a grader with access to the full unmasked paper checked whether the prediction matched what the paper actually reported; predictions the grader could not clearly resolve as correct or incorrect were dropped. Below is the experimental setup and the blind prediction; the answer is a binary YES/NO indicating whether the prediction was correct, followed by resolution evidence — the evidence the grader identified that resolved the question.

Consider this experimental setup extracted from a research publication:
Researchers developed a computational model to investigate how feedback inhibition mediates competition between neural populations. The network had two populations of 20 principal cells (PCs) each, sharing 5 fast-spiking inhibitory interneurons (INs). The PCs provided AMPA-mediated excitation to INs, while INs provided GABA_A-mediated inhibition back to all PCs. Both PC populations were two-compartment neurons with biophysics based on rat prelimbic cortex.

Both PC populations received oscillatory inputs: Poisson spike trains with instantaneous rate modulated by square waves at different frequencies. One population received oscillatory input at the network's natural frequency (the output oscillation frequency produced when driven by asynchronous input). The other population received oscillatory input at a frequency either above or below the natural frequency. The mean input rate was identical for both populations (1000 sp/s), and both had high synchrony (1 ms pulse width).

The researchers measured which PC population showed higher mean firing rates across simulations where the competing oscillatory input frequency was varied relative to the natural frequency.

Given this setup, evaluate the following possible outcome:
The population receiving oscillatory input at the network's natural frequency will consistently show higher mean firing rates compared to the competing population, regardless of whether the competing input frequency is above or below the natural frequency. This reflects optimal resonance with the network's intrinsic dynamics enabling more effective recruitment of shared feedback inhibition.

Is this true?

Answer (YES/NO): NO